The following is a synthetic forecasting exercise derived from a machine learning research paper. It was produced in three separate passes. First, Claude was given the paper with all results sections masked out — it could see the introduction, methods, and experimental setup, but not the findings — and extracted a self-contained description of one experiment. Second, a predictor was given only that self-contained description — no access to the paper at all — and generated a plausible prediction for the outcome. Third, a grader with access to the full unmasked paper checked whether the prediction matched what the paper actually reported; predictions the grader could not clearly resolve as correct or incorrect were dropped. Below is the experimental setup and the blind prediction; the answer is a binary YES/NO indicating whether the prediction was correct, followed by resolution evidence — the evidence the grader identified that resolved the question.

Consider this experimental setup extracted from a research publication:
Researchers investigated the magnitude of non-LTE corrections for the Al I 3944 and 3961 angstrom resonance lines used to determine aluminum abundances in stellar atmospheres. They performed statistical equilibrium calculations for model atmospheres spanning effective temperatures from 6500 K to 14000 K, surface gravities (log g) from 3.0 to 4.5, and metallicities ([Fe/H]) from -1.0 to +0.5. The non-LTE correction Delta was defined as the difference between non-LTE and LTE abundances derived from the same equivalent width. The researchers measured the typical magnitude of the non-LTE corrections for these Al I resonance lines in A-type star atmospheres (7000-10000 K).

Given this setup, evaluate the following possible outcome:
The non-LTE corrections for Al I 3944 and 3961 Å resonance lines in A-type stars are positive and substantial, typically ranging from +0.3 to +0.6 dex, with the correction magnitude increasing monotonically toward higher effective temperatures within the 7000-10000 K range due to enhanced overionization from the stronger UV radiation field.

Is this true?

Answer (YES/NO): NO